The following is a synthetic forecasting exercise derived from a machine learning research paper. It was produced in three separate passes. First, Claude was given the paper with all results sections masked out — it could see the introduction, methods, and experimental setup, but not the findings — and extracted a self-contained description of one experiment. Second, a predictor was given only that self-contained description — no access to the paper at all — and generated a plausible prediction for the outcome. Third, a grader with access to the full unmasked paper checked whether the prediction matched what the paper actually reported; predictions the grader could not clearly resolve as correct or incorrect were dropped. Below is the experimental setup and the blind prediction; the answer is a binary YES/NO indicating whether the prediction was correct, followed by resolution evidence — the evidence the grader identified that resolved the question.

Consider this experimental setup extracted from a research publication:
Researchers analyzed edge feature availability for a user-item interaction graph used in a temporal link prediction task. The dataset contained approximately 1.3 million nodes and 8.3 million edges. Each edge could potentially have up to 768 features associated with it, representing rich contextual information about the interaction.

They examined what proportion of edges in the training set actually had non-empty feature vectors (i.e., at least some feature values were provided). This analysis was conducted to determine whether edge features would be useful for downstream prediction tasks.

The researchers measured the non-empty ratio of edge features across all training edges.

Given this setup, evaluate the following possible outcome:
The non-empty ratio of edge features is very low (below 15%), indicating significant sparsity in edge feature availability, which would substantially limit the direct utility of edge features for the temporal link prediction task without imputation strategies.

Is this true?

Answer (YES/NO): YES